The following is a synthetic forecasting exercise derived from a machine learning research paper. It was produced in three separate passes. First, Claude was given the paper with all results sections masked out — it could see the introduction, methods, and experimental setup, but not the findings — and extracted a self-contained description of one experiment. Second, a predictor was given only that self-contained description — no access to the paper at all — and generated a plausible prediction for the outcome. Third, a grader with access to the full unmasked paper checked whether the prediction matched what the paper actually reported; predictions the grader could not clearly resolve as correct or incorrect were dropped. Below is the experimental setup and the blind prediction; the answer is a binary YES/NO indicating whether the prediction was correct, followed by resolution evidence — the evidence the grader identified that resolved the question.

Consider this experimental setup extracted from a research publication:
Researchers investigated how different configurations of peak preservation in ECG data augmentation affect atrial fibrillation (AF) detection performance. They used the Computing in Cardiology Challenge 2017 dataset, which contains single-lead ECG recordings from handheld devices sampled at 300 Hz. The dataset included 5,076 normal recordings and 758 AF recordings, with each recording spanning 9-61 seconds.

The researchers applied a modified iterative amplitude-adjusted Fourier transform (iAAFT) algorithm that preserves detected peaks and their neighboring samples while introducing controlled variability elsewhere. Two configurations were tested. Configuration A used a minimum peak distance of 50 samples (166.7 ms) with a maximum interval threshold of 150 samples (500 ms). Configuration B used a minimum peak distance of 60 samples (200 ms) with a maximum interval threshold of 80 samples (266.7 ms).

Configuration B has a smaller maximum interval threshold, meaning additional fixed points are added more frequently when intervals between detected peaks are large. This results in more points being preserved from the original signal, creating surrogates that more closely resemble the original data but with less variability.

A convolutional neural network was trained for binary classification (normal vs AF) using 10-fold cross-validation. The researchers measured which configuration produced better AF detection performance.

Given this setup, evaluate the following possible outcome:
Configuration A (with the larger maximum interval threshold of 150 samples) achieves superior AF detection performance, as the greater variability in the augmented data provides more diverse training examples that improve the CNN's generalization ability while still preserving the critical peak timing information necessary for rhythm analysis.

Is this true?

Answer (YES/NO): NO